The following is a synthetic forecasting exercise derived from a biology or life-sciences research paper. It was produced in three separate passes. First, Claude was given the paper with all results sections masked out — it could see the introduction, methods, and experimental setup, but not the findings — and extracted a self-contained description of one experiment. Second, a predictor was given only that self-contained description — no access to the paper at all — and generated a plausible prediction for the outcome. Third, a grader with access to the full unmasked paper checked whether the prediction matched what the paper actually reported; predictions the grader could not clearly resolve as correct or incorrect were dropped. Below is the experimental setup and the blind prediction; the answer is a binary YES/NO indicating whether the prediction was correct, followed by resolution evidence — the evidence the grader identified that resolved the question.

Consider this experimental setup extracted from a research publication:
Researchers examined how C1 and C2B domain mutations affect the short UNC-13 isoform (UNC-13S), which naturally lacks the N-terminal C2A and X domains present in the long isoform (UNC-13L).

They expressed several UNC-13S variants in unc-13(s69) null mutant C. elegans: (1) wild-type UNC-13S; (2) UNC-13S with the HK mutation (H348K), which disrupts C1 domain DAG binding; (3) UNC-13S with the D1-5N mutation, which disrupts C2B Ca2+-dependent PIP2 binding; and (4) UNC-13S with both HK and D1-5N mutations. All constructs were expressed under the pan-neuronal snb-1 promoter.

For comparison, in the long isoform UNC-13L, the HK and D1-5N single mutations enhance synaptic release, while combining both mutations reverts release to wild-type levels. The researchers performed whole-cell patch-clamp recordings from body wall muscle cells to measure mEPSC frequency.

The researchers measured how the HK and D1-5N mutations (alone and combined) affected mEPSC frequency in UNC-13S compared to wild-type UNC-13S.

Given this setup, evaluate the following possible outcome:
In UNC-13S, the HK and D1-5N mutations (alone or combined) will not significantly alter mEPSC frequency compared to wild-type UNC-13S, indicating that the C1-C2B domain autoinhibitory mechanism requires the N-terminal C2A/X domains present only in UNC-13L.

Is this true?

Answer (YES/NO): NO